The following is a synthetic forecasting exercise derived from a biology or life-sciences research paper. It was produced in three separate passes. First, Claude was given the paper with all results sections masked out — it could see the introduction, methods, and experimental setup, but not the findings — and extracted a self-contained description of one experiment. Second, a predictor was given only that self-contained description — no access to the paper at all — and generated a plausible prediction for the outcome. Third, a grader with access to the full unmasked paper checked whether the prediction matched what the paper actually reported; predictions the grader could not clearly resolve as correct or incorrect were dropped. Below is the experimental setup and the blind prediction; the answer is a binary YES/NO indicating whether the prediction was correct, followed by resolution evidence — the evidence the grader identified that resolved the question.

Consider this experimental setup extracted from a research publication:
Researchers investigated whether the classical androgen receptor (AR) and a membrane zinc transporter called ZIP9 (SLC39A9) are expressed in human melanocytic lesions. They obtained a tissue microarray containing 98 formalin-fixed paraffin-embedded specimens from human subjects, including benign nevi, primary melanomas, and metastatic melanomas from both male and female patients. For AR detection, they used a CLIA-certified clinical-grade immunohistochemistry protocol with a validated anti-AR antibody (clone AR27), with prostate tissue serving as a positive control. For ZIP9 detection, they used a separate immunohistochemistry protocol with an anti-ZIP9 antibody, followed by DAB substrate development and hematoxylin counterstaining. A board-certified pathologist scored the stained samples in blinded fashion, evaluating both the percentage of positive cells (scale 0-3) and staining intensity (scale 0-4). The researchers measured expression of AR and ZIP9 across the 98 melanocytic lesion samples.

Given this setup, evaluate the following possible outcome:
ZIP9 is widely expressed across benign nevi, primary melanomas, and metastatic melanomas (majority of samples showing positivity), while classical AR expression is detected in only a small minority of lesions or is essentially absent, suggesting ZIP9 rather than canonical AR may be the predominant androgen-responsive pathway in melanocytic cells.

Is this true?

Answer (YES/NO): YES